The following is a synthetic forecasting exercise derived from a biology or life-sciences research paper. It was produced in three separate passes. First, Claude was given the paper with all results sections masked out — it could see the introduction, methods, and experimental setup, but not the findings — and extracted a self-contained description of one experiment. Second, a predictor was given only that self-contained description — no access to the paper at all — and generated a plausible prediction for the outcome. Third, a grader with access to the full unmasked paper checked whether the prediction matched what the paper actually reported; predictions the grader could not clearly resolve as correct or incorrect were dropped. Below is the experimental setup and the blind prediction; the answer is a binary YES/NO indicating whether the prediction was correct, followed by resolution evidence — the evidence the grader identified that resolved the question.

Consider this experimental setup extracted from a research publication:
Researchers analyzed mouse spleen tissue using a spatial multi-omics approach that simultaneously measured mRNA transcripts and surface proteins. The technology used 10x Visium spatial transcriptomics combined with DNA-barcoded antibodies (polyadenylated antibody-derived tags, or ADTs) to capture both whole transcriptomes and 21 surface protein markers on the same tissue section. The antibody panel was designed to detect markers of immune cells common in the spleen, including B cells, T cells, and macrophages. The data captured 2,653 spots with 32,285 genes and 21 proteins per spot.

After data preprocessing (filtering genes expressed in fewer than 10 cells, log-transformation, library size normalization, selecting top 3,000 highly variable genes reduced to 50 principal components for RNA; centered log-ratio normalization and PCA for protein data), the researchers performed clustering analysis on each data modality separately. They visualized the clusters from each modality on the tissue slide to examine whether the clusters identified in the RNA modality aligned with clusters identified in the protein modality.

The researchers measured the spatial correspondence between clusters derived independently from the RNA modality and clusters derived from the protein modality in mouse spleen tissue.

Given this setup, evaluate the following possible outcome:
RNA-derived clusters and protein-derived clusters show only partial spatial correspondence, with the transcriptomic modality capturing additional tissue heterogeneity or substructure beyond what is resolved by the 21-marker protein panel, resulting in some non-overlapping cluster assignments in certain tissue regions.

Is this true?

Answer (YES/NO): NO